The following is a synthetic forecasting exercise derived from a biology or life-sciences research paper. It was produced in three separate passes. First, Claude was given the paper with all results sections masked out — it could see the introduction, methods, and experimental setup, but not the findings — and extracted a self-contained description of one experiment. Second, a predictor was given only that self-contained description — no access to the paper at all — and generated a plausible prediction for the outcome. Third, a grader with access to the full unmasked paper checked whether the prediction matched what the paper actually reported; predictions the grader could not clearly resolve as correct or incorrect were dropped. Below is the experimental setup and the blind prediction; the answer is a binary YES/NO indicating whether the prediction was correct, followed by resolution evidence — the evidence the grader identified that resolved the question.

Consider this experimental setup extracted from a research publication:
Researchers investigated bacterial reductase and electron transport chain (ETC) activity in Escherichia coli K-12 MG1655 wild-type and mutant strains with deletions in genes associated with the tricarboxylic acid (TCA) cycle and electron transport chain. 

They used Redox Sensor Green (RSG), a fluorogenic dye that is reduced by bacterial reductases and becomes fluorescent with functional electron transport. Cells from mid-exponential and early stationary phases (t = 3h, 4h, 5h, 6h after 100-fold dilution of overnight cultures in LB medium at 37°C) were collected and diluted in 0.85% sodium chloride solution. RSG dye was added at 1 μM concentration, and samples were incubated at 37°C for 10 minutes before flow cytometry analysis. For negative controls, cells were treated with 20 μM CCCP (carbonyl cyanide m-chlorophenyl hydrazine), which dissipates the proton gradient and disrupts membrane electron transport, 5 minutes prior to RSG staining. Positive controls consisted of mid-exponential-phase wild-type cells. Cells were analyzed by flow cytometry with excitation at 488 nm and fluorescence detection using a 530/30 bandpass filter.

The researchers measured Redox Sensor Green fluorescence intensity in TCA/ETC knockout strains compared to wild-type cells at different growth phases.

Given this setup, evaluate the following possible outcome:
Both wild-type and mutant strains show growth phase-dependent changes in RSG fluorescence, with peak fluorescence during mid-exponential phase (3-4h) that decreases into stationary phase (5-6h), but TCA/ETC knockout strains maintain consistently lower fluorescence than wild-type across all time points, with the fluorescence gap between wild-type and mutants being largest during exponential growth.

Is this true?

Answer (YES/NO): NO